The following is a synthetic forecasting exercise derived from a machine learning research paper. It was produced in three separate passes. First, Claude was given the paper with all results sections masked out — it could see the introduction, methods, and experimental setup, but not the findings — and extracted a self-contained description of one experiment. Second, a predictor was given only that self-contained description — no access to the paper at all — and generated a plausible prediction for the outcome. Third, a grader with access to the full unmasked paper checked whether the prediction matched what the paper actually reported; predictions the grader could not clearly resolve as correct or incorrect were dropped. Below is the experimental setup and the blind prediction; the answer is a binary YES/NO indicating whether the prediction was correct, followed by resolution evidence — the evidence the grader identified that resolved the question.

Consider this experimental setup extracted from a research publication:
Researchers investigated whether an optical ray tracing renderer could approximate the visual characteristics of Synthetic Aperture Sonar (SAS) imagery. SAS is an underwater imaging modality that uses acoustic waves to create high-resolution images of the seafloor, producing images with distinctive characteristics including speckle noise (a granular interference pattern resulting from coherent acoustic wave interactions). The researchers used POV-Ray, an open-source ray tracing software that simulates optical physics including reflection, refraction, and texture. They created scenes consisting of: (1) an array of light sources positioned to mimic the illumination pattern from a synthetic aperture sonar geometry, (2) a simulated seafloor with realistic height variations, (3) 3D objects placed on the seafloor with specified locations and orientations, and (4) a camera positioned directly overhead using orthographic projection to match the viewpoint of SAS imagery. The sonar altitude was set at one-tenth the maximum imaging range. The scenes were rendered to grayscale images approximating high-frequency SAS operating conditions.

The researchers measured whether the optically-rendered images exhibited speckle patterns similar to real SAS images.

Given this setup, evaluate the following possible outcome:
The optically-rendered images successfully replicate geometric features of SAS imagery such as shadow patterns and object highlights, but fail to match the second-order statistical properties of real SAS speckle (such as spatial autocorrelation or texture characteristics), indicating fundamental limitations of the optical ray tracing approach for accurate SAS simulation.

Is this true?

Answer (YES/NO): NO